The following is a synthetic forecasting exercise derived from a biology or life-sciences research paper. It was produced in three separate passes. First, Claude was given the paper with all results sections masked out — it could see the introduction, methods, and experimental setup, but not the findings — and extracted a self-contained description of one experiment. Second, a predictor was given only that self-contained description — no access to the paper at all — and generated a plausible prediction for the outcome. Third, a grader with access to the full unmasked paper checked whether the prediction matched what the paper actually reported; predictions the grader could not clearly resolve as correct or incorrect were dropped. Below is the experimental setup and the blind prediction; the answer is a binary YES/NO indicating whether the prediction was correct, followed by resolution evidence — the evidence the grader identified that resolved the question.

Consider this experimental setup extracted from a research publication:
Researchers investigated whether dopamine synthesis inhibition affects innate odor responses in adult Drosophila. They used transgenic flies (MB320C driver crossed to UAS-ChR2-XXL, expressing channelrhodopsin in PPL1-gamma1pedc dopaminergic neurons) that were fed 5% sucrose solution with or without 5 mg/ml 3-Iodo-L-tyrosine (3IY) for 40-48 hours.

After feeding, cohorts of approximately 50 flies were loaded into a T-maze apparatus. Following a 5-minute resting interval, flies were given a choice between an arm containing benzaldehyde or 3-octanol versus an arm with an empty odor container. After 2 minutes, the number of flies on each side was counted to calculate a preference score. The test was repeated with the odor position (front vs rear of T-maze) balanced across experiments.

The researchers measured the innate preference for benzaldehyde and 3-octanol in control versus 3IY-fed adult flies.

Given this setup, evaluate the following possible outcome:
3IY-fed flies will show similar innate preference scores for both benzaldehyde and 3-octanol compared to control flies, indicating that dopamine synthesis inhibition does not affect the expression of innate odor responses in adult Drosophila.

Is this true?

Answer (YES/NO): YES